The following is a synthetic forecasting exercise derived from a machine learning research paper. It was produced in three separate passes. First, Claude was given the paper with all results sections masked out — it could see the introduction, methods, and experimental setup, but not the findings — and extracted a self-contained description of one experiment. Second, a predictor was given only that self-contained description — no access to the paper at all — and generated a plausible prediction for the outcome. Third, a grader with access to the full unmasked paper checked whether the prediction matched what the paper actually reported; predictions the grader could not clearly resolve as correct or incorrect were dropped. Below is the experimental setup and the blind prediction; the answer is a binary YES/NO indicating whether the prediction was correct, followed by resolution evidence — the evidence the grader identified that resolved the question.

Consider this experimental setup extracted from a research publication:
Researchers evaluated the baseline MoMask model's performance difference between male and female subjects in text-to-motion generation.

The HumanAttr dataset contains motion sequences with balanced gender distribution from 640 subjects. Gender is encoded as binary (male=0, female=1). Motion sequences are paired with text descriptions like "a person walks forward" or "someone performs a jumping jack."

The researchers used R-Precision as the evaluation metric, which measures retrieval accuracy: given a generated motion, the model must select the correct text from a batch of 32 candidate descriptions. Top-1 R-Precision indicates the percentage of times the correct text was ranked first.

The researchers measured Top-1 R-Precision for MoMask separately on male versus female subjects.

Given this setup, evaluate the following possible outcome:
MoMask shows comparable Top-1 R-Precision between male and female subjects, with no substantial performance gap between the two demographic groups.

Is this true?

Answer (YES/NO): YES